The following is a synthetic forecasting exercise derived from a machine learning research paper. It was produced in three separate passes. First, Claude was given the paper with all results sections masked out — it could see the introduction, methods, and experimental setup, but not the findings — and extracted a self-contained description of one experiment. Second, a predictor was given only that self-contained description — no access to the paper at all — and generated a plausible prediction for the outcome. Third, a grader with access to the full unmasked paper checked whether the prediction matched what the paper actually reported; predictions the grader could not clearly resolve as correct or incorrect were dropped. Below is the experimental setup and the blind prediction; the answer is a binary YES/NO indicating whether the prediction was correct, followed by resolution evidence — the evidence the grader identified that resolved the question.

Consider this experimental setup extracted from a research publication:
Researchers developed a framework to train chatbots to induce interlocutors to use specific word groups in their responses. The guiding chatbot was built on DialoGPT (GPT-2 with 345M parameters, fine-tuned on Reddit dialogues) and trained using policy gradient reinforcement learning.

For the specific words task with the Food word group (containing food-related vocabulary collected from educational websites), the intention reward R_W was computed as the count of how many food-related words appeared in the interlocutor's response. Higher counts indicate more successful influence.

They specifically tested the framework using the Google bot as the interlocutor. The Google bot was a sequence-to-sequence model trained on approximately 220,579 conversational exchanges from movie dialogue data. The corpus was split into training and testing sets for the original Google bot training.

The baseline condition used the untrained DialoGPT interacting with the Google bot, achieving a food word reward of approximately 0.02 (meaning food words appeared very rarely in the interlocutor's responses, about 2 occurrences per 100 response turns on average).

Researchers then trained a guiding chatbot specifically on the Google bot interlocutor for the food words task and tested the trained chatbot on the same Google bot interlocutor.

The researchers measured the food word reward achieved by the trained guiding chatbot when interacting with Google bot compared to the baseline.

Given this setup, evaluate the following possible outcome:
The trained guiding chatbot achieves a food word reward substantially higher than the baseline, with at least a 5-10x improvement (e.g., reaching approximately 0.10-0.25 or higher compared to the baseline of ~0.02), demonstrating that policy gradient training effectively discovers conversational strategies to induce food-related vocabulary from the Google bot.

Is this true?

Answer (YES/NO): NO